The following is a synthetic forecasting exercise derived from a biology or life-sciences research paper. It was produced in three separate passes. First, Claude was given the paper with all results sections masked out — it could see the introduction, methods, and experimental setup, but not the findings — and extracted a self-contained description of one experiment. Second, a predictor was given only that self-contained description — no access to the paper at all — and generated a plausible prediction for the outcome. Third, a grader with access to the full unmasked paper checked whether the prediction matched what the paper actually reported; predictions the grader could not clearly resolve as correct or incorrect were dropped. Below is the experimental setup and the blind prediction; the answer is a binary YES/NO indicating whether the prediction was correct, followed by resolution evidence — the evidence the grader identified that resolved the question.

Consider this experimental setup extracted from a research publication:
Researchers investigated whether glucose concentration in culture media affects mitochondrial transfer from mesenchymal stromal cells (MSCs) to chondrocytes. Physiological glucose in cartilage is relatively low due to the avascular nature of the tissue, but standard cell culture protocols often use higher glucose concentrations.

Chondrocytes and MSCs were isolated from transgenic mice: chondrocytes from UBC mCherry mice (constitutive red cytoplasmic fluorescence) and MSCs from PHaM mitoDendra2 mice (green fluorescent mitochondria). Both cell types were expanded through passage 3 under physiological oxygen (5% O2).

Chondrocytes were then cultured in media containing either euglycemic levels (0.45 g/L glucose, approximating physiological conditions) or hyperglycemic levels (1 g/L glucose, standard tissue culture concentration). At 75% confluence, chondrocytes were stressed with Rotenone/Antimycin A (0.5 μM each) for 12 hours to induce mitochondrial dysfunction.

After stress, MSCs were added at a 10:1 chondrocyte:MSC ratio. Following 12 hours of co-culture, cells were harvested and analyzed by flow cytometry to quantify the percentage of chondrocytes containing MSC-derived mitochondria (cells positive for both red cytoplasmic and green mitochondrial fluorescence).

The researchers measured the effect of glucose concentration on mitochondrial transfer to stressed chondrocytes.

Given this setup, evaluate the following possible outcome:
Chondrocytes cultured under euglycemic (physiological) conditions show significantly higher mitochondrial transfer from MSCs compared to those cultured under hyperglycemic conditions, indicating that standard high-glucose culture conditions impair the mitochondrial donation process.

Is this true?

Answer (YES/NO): YES